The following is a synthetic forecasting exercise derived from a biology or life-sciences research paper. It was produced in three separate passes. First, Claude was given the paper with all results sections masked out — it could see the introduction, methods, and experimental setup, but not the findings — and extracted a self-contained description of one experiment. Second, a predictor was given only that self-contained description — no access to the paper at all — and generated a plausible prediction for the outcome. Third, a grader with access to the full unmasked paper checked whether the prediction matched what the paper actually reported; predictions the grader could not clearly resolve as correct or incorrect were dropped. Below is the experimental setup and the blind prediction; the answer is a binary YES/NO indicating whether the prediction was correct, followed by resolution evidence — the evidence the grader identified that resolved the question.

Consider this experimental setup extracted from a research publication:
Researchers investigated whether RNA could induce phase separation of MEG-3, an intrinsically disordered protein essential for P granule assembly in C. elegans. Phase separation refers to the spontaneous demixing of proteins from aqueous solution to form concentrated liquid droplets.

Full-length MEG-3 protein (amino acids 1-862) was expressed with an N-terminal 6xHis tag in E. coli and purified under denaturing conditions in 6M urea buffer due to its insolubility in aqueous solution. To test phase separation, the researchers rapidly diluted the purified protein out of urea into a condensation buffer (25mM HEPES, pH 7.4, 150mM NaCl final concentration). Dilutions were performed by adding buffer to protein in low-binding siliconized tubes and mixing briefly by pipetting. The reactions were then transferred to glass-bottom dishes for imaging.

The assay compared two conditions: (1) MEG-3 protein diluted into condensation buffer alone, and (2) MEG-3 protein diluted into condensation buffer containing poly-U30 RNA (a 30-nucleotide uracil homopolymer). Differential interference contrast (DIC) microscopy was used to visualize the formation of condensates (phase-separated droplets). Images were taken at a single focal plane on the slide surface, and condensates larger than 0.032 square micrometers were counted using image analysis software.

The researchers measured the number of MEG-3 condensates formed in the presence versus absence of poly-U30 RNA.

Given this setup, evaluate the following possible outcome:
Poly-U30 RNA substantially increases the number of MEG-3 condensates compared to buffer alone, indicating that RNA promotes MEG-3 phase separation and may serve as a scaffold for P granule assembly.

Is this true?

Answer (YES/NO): YES